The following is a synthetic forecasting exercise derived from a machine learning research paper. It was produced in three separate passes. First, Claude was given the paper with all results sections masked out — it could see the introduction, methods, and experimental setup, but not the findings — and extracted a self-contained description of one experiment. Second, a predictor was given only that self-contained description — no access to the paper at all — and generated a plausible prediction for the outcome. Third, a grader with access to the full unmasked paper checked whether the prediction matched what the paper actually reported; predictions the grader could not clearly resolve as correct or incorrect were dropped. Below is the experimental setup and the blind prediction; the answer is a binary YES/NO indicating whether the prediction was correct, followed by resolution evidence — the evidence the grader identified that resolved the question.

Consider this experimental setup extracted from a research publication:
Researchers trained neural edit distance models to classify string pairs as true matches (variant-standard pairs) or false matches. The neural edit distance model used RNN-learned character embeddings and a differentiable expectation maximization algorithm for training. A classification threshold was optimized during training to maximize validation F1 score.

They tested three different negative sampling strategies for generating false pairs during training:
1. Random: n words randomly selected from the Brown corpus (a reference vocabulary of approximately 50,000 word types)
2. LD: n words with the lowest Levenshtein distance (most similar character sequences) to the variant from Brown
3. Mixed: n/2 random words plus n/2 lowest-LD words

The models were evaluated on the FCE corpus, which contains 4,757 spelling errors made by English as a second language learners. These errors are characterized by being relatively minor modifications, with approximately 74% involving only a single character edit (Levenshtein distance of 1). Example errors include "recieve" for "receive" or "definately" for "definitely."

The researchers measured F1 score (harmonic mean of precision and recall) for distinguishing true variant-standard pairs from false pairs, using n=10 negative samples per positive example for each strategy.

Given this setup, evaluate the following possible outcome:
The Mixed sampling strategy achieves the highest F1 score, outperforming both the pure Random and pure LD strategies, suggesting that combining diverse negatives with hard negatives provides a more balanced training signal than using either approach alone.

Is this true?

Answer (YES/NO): NO